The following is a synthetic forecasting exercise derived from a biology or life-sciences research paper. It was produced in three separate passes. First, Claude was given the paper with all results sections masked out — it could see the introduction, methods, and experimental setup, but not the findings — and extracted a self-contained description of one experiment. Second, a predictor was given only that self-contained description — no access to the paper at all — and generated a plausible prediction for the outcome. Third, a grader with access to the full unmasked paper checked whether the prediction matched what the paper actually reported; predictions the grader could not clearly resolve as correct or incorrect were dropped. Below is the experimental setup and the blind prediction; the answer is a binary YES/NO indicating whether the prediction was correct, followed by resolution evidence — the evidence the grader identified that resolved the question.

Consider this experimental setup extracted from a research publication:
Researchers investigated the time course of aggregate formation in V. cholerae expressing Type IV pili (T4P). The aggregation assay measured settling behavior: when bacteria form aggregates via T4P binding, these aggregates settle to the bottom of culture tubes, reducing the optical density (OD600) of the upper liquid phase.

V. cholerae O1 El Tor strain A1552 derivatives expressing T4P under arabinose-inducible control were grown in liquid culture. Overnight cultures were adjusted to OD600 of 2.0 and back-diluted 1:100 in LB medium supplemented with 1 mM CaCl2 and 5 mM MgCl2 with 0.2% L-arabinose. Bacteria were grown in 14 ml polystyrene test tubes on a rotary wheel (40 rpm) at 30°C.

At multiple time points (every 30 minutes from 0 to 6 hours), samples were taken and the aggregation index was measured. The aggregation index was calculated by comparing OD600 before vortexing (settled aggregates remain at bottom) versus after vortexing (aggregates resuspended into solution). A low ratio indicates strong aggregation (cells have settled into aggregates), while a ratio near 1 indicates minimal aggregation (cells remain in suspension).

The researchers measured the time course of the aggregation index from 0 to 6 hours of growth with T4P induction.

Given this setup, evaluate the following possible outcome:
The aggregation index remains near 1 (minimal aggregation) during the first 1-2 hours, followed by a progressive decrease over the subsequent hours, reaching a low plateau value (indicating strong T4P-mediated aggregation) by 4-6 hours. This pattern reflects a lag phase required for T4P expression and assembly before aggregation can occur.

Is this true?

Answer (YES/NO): NO